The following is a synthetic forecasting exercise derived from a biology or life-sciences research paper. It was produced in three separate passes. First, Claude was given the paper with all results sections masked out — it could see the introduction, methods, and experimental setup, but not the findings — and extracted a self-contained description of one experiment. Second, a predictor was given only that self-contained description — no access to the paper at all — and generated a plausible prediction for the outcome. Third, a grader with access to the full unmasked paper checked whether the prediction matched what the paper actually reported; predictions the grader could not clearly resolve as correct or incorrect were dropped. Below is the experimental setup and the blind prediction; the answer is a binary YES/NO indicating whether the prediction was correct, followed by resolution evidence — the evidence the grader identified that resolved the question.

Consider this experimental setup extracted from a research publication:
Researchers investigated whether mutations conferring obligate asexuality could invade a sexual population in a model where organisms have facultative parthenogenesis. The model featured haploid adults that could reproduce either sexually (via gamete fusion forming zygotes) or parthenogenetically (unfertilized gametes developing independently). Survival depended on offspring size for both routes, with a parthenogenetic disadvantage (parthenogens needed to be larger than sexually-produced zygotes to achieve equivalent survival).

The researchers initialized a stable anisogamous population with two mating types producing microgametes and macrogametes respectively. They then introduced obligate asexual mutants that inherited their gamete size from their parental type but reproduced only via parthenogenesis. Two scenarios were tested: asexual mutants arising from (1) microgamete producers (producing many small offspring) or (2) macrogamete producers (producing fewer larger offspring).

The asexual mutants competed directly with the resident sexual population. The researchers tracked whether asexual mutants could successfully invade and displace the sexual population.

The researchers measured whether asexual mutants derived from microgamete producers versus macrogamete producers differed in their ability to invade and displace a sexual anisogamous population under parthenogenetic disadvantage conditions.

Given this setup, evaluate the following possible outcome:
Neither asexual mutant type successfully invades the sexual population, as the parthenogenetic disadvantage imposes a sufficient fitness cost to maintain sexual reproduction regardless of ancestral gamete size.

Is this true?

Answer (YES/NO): NO